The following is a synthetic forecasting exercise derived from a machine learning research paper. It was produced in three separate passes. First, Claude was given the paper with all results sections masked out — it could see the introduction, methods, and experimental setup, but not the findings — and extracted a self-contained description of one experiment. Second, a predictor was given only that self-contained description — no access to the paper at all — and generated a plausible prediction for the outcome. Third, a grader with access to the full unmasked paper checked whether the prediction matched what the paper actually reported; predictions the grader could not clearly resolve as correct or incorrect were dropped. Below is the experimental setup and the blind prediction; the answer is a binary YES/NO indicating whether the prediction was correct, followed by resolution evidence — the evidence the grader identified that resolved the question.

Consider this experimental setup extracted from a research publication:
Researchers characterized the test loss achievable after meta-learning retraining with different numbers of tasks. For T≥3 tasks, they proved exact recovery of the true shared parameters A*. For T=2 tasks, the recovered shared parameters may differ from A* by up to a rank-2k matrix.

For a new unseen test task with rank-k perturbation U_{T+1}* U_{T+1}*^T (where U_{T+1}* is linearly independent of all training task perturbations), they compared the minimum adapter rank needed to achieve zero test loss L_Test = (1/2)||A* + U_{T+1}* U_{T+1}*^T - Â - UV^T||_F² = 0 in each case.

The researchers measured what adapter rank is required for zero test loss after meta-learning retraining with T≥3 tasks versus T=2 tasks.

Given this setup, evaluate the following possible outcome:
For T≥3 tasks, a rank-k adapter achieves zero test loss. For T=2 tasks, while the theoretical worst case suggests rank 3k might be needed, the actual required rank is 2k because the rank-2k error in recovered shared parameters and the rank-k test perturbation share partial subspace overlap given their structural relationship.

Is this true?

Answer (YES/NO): NO